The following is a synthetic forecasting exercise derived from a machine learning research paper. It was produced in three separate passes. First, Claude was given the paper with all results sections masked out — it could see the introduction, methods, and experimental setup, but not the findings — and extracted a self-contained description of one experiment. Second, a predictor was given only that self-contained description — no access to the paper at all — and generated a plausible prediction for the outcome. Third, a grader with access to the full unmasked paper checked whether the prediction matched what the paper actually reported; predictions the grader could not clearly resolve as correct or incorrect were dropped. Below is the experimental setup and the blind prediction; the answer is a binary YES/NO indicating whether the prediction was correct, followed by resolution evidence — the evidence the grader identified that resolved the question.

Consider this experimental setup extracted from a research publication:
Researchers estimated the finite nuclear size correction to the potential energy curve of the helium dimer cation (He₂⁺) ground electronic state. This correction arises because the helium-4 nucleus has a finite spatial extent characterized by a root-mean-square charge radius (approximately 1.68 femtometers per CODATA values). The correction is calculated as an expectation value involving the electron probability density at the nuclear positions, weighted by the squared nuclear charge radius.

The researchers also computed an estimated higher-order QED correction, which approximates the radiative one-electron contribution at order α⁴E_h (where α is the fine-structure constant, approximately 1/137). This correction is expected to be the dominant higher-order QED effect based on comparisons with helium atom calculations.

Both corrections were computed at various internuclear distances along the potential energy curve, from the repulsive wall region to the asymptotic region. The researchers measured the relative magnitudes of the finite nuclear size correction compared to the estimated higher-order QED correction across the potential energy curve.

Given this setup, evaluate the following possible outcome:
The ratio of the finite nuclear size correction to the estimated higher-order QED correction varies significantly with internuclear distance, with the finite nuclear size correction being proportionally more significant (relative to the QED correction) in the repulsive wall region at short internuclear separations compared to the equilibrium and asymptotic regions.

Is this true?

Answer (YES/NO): NO